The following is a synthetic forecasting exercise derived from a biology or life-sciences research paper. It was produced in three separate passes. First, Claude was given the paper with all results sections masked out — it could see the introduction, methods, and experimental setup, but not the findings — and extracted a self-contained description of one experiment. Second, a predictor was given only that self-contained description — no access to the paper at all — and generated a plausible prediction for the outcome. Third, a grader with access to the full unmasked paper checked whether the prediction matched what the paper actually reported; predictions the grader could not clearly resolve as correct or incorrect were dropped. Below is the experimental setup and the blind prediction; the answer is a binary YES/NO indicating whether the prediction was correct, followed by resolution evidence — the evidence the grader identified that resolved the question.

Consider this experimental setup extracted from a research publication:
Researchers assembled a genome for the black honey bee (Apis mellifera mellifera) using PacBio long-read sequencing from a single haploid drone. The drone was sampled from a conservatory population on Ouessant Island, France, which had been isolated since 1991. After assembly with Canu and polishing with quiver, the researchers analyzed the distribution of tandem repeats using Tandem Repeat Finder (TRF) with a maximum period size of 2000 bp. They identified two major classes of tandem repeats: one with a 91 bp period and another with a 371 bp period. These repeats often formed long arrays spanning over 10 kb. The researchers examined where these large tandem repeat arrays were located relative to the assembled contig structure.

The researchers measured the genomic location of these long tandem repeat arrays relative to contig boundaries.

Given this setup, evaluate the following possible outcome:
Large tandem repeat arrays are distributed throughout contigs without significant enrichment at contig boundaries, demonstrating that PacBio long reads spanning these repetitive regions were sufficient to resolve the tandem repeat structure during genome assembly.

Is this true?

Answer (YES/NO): NO